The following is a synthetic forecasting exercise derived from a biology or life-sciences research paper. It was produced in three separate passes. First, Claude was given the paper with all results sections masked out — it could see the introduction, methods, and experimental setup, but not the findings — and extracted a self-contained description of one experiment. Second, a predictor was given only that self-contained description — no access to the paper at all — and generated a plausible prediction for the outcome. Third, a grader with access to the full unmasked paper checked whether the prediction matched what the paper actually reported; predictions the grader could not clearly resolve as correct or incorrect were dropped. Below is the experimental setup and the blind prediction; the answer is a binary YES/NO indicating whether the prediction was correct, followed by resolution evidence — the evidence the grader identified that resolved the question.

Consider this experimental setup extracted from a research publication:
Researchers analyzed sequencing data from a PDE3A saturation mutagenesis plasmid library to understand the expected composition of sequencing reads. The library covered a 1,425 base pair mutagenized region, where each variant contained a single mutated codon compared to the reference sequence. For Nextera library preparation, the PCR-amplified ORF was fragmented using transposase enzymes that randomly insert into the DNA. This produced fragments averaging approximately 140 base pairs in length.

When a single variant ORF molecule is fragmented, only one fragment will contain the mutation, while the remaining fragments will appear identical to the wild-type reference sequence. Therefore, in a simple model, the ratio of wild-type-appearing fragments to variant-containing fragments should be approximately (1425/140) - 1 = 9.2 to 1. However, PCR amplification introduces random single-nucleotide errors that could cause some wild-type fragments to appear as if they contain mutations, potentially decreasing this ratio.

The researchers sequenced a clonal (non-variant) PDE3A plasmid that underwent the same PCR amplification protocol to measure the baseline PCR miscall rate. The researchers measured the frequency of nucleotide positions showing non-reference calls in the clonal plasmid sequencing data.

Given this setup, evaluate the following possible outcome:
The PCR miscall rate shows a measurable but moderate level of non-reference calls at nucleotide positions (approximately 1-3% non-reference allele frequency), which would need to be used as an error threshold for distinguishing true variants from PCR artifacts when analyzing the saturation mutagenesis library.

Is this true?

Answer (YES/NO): NO